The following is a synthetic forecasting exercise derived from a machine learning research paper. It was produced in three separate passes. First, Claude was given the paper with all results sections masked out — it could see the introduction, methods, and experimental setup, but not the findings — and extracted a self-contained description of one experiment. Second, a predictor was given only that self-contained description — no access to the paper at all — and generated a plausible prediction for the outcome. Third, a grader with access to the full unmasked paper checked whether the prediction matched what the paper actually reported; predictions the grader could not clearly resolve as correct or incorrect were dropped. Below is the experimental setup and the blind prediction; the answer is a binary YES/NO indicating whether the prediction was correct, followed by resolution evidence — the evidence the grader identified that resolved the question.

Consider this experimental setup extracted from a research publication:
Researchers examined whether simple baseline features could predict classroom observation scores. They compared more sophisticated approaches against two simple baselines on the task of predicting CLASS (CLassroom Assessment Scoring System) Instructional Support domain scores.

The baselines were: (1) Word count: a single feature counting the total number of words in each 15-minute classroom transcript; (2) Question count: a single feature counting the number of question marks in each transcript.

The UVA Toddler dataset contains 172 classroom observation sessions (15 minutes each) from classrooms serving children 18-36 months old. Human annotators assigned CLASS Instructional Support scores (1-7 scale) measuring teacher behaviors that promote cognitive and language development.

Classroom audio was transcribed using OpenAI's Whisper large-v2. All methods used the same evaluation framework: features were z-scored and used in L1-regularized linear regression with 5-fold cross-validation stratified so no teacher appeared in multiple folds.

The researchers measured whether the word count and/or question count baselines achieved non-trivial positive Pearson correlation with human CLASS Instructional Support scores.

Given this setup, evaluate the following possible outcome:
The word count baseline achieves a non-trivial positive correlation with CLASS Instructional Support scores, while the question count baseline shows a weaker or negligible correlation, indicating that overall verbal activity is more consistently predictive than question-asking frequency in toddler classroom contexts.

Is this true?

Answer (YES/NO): NO